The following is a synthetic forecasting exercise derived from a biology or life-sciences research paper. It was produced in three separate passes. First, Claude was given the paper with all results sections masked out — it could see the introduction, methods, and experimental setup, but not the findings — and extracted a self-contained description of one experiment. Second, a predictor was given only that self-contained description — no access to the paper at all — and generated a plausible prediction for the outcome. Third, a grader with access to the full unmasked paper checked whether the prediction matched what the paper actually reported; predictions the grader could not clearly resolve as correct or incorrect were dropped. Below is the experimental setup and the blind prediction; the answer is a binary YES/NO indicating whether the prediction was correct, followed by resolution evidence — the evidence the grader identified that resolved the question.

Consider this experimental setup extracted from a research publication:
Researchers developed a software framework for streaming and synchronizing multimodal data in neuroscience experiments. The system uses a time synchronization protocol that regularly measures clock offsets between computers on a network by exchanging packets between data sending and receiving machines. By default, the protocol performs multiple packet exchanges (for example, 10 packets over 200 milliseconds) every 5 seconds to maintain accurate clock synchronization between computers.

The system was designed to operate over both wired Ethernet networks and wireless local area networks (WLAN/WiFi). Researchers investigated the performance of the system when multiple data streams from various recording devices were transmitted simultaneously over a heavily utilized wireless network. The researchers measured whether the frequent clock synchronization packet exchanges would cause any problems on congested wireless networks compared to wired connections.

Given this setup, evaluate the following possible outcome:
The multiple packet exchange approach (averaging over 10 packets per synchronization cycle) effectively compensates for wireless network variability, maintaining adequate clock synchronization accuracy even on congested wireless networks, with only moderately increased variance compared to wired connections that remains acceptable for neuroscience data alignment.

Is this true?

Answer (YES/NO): NO